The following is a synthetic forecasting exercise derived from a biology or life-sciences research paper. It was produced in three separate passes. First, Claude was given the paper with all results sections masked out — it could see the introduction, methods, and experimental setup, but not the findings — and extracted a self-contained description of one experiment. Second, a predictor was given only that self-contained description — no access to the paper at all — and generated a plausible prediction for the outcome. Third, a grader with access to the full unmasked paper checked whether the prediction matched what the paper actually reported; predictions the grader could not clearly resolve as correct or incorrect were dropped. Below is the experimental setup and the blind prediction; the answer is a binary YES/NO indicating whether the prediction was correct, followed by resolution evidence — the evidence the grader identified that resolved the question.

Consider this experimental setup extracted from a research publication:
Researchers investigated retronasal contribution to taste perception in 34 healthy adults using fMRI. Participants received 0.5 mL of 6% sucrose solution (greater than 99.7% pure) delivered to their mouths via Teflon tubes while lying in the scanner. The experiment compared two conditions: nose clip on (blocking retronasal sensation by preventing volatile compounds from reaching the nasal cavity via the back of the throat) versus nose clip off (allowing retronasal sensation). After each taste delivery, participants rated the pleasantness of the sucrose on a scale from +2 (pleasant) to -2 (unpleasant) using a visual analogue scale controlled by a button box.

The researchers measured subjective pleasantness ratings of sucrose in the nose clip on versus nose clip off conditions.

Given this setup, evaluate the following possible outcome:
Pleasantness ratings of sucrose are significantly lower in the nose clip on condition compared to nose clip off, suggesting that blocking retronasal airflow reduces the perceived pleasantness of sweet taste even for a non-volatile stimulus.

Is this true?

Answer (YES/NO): YES